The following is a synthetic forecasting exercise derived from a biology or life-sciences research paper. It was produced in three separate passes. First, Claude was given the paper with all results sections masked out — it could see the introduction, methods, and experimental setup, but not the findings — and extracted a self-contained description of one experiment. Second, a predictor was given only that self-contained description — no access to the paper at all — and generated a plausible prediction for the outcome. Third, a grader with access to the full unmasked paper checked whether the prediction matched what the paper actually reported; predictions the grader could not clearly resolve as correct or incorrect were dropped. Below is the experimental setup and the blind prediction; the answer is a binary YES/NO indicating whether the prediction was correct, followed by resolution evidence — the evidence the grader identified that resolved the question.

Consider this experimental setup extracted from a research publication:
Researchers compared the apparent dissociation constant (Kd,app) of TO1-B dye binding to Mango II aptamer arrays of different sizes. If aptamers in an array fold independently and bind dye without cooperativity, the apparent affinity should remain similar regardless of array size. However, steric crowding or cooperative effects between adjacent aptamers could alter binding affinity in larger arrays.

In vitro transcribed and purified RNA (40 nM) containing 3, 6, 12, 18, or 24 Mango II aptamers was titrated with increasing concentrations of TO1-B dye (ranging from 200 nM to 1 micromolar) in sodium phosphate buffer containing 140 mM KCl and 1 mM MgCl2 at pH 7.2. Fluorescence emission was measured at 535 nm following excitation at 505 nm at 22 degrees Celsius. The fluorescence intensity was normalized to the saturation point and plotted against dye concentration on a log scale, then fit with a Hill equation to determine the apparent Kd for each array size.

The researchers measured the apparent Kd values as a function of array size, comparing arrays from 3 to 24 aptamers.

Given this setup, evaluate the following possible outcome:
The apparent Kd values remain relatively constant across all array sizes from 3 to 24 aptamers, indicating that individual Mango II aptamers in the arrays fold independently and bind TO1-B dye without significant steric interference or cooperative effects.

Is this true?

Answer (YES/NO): YES